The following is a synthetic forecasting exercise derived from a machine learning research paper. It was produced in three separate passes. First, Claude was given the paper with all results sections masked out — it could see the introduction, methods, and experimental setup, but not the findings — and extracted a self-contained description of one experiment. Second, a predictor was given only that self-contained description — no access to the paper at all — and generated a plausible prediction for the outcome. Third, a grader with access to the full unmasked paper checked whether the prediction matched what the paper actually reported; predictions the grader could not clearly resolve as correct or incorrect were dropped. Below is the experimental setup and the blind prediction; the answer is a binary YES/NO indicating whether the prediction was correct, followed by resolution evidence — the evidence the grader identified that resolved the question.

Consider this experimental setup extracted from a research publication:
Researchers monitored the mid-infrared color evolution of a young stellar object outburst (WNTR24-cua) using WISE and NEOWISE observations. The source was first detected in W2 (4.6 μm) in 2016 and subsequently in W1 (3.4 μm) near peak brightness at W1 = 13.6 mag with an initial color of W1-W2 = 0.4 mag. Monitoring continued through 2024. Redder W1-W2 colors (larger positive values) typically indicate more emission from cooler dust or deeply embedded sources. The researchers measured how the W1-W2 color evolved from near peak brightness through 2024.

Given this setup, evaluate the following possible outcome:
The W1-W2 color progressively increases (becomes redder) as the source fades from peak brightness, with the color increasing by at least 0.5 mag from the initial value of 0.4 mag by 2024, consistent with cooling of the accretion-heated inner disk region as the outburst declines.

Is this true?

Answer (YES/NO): NO